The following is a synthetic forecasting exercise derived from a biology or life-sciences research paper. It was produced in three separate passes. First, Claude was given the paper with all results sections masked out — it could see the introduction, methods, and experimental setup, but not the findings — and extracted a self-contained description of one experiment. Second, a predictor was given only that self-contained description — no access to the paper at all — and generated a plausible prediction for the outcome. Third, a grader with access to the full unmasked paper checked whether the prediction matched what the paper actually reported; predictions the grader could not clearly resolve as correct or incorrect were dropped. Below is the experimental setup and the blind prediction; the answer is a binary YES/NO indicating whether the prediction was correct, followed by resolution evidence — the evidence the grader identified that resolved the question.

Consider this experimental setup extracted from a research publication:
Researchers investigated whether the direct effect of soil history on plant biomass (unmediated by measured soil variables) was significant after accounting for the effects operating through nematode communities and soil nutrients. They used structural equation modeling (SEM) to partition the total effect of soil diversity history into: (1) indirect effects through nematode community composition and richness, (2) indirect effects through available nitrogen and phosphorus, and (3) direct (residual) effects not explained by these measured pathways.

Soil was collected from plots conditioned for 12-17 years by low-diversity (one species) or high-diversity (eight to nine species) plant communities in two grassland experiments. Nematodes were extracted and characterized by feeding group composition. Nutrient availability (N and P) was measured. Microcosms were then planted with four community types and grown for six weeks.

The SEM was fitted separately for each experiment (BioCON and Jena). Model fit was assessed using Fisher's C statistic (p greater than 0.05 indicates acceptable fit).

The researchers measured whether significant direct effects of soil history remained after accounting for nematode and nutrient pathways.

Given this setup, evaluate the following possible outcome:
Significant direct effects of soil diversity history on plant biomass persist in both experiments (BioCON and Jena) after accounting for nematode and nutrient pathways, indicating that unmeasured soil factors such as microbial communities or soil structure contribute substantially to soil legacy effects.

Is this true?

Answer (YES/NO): NO